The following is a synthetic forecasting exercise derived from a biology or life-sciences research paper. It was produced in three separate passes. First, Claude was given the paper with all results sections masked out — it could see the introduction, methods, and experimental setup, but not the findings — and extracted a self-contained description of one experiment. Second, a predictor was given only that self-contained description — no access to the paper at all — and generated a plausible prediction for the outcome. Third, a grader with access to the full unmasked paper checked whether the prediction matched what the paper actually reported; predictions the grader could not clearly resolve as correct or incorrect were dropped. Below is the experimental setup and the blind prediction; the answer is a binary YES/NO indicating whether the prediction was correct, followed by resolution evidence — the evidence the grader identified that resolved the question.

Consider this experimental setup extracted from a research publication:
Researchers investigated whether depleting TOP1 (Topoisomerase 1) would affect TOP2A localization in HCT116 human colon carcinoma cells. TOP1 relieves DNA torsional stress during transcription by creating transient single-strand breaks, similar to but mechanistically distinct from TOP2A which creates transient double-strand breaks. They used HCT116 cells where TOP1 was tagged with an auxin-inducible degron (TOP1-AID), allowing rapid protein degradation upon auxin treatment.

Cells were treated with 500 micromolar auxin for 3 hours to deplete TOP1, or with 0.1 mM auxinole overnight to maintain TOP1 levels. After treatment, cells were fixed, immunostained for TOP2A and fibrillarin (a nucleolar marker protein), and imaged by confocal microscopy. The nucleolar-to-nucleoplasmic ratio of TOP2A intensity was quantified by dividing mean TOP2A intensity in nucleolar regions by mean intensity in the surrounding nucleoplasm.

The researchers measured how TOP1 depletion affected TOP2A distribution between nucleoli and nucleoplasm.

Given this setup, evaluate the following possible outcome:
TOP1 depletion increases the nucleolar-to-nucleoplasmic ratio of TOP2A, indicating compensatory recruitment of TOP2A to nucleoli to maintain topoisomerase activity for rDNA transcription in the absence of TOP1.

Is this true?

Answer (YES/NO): NO